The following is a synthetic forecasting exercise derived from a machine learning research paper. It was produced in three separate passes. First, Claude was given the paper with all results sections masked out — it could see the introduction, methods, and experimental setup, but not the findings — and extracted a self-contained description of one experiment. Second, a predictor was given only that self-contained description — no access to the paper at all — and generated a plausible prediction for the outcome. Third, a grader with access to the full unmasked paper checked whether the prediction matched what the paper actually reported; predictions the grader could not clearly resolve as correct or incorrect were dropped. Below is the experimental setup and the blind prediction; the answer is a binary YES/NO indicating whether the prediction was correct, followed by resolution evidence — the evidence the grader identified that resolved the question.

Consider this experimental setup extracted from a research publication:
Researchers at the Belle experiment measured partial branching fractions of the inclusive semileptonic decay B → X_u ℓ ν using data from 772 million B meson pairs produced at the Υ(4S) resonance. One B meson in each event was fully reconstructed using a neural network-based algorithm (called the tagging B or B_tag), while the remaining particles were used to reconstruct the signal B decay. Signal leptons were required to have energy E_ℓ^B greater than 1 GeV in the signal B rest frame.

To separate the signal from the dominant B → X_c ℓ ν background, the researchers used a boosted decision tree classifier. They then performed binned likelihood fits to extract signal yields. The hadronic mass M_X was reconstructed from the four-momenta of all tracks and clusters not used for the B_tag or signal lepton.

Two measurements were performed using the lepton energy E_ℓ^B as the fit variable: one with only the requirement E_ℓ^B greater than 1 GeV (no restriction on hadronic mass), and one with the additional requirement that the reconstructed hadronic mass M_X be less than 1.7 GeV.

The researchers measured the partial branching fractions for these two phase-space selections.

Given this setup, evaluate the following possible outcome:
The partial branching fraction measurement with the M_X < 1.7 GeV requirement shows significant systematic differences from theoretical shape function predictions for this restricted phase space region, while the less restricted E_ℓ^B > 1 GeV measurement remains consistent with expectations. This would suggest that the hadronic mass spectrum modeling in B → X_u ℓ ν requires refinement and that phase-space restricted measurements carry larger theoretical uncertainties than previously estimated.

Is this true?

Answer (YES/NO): NO